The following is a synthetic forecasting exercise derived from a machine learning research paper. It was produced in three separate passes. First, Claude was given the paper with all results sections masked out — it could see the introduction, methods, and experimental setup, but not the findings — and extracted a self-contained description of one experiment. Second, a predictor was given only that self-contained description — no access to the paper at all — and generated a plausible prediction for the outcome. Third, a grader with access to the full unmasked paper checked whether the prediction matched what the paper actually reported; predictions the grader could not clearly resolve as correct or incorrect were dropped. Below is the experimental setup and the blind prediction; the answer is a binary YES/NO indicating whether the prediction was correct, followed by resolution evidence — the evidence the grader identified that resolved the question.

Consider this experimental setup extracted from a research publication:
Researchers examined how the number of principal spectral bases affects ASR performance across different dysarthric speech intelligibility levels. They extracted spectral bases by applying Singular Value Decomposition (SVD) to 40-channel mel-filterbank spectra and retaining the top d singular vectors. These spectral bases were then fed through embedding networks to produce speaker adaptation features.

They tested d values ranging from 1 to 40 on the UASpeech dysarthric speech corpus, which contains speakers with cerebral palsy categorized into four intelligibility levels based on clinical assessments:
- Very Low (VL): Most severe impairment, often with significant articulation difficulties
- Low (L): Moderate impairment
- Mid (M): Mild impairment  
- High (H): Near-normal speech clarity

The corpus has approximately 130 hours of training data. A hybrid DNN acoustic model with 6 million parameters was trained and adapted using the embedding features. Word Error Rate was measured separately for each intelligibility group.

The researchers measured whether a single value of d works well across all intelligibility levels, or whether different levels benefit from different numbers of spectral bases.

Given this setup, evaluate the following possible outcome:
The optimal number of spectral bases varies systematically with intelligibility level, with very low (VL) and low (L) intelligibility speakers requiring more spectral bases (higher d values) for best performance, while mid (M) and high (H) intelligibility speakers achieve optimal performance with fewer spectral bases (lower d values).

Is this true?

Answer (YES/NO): NO